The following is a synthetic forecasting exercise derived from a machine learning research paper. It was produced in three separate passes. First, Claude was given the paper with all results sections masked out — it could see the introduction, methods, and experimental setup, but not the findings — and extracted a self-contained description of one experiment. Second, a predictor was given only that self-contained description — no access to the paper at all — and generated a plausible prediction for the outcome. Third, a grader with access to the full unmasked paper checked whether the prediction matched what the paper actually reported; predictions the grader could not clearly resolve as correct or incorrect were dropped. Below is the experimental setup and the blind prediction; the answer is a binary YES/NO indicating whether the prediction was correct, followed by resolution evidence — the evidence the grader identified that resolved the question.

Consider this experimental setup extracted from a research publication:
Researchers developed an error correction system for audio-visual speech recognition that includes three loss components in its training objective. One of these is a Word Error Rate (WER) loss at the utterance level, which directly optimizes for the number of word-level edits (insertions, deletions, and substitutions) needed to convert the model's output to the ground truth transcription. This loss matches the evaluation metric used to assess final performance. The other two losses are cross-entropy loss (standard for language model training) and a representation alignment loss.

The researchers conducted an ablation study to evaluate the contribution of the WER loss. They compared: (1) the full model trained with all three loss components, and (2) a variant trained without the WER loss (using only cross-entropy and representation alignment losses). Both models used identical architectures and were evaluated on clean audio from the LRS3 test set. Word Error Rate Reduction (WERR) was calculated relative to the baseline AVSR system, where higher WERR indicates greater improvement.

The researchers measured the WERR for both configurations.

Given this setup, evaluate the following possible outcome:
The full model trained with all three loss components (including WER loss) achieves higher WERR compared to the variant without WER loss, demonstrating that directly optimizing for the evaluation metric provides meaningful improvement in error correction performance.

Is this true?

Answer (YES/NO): YES